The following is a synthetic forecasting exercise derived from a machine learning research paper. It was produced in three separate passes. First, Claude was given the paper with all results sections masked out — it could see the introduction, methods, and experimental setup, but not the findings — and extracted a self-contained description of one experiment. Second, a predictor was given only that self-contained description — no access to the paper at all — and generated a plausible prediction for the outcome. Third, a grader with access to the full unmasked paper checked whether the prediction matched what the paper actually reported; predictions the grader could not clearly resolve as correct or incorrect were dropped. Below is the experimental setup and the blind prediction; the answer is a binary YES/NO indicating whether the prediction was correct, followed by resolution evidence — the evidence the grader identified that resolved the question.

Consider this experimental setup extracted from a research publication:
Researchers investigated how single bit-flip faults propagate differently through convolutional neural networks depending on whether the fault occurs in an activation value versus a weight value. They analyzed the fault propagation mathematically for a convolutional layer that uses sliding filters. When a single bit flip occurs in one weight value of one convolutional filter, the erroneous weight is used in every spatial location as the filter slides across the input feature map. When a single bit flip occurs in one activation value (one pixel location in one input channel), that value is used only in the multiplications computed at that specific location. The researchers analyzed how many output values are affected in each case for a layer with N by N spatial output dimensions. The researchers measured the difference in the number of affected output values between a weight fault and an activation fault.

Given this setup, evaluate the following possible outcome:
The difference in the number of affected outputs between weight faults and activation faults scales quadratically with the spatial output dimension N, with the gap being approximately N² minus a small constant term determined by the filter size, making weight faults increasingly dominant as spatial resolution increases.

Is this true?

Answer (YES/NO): NO